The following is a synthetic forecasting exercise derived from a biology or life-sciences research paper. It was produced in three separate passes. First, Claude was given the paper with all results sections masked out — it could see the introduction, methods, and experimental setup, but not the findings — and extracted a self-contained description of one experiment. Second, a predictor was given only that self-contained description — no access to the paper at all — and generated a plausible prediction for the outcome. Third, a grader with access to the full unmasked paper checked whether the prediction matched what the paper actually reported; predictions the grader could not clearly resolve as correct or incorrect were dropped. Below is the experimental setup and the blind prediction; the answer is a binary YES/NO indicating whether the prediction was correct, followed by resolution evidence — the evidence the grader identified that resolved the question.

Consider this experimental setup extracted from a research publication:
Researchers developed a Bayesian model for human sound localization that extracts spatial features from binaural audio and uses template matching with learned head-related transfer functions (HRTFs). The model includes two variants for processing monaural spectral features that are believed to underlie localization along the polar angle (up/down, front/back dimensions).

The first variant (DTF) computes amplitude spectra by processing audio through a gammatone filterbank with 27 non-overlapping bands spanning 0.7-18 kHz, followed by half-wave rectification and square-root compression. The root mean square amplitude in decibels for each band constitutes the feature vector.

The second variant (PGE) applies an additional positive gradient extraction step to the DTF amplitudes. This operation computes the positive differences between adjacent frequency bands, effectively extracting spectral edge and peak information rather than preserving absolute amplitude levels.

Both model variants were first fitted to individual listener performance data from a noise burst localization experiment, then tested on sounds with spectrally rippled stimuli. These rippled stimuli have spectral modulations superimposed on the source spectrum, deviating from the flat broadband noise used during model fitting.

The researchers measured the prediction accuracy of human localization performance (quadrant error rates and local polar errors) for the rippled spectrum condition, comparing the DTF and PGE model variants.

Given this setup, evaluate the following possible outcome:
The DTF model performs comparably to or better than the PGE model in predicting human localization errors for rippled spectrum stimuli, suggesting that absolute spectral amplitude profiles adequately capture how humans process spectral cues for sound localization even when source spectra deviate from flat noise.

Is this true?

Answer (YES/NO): NO